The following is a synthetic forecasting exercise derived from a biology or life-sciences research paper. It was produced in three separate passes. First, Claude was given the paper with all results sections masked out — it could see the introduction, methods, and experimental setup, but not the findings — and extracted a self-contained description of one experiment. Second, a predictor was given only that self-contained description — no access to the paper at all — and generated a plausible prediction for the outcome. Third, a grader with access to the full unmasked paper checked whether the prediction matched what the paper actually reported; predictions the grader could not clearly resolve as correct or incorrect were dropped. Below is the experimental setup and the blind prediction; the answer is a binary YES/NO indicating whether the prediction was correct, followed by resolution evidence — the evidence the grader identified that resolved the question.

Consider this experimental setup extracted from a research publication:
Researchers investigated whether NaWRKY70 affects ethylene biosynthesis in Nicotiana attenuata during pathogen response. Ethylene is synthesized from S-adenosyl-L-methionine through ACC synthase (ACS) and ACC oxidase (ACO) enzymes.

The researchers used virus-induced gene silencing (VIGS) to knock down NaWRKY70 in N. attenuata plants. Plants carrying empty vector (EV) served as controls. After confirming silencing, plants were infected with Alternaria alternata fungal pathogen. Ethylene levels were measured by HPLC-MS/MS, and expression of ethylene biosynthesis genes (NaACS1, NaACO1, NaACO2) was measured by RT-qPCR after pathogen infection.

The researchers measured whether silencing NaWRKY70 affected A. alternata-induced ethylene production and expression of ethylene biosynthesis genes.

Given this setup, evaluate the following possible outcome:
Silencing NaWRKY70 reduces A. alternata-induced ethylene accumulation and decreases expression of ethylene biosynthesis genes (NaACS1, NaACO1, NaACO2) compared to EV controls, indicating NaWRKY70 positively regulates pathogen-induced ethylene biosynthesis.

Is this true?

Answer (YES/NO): NO